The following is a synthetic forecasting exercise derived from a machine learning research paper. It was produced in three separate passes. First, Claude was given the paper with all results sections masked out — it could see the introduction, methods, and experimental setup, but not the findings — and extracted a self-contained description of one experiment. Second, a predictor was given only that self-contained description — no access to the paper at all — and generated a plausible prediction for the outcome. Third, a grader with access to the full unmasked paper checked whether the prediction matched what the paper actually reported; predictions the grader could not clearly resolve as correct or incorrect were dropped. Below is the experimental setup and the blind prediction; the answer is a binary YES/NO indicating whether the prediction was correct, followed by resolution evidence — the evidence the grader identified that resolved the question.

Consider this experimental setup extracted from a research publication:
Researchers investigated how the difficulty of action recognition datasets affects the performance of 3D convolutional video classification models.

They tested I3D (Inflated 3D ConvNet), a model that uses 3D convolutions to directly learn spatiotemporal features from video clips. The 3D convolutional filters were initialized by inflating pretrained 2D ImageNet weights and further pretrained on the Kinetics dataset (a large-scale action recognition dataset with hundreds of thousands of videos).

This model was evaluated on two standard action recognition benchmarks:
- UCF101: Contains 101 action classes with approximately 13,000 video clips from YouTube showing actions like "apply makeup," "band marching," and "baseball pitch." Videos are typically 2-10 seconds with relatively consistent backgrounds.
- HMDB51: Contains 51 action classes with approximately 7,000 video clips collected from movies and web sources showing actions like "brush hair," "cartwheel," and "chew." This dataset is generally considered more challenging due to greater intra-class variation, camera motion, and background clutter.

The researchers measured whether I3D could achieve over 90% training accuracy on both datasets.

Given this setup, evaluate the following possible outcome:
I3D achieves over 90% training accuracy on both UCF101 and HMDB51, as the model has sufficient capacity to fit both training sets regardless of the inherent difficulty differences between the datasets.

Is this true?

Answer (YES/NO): NO